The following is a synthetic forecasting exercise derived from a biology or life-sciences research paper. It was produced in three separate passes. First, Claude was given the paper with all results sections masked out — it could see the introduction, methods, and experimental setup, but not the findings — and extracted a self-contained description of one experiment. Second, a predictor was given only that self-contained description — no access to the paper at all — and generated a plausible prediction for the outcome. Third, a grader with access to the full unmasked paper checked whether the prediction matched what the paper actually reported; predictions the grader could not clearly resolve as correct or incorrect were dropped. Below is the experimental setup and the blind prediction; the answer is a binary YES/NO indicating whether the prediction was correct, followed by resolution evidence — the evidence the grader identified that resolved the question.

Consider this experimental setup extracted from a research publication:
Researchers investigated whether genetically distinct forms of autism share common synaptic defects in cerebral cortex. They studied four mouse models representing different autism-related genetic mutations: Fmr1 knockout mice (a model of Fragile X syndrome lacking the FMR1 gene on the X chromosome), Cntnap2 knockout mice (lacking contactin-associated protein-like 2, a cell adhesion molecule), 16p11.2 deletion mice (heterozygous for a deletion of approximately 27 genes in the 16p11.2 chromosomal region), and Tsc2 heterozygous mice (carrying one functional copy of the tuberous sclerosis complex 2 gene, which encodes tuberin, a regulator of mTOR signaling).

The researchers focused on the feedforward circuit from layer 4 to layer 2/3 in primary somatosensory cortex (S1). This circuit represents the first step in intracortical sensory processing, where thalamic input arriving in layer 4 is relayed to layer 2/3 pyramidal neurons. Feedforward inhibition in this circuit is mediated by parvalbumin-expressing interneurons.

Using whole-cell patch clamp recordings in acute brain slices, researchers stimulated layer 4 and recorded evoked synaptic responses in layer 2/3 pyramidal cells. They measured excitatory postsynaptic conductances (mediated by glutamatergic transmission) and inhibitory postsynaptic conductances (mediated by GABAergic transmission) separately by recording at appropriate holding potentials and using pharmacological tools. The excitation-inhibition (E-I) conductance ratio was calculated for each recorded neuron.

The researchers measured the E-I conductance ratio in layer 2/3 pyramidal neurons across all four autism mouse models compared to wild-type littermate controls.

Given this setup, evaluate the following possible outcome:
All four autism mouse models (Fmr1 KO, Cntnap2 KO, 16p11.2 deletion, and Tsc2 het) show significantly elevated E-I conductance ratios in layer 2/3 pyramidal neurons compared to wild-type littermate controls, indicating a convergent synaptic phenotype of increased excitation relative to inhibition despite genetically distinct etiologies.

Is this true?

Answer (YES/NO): YES